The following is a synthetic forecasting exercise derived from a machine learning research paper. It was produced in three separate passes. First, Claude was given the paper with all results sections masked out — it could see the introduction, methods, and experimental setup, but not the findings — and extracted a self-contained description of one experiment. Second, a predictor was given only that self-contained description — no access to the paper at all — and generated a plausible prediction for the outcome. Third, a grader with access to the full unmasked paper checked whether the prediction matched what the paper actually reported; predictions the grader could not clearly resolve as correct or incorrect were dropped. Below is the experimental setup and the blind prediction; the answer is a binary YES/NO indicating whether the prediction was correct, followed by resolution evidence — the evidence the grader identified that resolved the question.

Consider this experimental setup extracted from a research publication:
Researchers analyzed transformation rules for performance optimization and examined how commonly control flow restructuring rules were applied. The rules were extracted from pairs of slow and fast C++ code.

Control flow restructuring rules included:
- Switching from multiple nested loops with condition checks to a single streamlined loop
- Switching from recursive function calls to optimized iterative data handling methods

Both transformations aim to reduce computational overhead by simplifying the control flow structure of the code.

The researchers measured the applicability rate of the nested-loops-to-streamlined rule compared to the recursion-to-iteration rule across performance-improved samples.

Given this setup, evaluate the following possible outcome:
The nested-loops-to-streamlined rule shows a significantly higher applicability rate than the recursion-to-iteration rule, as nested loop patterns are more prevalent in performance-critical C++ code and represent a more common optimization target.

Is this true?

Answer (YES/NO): YES